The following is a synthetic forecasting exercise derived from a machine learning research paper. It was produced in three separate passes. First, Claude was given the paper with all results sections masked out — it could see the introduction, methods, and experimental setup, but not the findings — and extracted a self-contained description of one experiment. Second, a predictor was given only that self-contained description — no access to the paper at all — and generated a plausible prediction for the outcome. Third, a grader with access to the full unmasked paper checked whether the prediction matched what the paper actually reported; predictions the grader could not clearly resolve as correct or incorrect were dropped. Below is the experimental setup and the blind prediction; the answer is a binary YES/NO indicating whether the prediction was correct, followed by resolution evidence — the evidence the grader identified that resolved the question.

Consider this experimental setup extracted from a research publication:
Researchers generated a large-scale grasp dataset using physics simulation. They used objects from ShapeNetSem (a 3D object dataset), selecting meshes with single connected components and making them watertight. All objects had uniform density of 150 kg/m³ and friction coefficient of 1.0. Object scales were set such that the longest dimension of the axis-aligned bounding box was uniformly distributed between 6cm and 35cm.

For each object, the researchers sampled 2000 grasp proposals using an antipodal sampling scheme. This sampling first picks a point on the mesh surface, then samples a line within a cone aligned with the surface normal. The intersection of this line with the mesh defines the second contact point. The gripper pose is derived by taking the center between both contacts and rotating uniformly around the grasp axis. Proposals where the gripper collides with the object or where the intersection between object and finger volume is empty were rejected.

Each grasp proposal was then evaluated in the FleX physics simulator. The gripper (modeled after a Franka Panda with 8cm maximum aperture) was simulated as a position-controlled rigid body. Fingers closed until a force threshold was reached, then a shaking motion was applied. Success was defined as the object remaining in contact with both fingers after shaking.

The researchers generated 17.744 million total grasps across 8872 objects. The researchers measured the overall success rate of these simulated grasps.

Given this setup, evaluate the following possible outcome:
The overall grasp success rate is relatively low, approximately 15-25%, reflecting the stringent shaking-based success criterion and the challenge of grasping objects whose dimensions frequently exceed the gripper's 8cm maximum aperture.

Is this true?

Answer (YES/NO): NO